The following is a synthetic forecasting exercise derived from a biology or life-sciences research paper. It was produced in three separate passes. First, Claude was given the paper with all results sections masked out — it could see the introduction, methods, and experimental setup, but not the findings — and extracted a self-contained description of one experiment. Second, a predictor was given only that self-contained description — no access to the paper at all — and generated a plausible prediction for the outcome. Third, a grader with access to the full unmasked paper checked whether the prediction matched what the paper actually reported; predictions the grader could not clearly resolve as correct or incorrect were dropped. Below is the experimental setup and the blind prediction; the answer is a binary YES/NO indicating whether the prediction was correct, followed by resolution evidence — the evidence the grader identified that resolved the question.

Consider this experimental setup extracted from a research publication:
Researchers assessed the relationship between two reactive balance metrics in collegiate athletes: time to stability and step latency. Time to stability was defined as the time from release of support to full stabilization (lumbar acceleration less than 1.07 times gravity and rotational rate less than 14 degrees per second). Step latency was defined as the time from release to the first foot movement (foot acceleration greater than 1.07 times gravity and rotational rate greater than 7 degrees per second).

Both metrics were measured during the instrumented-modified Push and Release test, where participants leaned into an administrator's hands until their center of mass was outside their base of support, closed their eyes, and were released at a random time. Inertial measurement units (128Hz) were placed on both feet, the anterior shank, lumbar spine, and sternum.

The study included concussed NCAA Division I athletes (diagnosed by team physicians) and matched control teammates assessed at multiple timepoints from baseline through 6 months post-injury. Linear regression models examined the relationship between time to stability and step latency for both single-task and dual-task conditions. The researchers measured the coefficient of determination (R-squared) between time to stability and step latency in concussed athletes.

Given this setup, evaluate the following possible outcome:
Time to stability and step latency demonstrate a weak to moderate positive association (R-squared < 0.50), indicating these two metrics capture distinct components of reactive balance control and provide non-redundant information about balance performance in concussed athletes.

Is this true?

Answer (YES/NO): NO